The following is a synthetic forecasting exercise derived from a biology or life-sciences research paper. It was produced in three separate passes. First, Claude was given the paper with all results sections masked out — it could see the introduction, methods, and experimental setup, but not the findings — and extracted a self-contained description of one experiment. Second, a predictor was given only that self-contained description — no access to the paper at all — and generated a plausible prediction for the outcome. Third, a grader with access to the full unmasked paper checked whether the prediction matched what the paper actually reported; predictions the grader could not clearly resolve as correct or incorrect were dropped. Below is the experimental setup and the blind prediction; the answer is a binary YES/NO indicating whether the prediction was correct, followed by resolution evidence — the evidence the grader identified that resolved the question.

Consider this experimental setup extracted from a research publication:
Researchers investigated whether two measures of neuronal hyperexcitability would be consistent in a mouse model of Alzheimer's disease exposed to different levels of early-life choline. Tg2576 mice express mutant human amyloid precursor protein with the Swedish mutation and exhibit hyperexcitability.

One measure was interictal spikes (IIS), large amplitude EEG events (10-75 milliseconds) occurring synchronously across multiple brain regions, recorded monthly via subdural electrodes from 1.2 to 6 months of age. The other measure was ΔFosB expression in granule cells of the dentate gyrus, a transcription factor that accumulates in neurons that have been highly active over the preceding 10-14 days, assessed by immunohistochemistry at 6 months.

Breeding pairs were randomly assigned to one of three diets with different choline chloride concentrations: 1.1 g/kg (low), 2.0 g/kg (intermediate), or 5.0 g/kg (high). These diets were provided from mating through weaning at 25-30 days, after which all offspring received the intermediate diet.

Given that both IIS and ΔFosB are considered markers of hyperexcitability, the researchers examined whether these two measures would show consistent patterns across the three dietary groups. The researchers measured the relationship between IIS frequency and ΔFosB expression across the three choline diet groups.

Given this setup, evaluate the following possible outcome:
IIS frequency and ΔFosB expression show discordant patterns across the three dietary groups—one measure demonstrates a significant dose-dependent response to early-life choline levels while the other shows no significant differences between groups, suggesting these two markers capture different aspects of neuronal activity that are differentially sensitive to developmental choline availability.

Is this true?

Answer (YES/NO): NO